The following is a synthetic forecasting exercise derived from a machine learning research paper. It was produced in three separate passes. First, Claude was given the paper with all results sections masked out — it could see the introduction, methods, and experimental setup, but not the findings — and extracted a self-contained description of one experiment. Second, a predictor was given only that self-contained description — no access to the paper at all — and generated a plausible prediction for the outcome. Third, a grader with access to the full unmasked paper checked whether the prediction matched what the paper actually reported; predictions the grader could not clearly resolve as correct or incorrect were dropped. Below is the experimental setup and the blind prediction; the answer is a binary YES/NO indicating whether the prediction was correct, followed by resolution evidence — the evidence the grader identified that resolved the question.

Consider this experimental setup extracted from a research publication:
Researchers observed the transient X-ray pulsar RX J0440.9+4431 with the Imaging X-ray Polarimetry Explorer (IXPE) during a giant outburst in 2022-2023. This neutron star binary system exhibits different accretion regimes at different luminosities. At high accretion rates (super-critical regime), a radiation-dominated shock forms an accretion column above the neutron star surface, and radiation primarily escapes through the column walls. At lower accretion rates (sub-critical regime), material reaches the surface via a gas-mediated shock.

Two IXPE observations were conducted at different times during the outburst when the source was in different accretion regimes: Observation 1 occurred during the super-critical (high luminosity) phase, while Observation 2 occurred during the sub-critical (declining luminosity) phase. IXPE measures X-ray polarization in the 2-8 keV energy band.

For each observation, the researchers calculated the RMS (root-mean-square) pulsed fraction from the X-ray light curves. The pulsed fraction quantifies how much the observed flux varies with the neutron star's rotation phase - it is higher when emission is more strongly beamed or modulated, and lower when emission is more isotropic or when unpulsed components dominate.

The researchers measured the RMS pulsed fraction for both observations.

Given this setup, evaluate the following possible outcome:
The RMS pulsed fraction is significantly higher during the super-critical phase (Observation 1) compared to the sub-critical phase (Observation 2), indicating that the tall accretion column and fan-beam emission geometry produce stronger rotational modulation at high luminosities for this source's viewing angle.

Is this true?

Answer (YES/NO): YES